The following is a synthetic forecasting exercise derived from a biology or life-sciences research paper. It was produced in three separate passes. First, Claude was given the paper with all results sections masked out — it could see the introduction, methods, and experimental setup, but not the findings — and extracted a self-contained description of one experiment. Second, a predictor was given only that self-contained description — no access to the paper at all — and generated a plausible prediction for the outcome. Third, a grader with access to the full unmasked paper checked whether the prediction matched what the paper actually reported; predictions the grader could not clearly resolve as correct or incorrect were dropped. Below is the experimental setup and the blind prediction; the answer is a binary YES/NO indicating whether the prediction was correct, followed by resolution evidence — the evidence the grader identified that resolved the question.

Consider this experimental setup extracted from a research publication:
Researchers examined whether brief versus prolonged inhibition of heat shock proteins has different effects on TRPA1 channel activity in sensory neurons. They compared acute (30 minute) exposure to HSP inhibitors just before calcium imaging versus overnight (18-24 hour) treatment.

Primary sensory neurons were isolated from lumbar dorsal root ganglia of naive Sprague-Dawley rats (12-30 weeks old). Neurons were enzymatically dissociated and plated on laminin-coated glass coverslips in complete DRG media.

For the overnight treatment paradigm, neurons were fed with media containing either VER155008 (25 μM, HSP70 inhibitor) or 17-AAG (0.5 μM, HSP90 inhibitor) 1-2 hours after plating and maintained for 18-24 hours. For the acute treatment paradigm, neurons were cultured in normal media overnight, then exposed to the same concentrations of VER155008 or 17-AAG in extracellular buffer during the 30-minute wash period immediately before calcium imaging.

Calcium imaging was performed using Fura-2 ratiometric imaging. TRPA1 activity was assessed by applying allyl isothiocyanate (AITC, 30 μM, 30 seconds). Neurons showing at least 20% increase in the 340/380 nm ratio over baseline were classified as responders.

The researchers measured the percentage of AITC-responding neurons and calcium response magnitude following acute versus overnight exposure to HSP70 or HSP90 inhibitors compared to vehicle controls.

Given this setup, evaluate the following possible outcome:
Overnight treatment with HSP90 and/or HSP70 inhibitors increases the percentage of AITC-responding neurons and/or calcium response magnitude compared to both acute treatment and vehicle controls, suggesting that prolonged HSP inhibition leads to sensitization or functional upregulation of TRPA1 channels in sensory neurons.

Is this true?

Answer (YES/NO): NO